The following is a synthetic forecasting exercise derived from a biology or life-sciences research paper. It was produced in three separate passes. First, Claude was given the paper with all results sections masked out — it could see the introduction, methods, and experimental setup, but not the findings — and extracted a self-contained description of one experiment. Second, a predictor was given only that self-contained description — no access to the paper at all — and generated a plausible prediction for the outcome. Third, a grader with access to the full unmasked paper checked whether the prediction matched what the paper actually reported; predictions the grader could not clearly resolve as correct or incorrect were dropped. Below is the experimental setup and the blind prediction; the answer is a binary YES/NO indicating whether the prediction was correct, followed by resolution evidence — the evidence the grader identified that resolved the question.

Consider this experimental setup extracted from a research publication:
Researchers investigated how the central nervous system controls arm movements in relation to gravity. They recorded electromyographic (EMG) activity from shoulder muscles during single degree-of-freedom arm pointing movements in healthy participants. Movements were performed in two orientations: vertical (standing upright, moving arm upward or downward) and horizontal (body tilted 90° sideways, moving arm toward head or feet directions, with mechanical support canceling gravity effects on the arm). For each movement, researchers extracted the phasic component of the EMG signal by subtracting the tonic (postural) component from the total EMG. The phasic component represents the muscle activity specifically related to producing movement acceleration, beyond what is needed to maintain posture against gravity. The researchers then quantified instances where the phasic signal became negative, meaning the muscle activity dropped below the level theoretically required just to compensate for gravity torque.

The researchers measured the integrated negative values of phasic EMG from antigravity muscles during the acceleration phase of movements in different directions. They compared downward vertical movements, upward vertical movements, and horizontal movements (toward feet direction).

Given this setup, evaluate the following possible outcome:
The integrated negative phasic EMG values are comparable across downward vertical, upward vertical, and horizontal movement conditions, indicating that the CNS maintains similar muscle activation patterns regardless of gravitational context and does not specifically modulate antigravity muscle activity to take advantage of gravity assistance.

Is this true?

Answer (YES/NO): NO